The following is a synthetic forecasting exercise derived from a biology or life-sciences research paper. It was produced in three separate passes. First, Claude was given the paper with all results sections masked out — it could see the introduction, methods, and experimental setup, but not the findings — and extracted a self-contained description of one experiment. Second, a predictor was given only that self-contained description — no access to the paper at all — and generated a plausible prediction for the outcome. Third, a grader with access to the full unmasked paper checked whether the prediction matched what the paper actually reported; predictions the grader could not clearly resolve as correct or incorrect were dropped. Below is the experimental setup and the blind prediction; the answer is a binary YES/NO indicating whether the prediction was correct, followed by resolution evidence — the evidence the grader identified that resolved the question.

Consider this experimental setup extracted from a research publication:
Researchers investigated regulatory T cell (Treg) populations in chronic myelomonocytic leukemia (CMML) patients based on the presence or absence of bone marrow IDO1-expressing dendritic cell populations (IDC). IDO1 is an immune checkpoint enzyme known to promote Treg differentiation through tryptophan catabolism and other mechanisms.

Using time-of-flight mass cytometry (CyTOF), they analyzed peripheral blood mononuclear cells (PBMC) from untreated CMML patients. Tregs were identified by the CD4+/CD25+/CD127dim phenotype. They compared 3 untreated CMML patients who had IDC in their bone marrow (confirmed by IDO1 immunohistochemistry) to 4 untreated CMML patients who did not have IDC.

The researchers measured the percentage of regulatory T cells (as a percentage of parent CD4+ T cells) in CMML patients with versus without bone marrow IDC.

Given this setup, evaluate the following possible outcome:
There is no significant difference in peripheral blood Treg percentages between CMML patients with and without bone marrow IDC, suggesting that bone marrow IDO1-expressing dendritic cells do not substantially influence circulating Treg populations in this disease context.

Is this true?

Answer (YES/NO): NO